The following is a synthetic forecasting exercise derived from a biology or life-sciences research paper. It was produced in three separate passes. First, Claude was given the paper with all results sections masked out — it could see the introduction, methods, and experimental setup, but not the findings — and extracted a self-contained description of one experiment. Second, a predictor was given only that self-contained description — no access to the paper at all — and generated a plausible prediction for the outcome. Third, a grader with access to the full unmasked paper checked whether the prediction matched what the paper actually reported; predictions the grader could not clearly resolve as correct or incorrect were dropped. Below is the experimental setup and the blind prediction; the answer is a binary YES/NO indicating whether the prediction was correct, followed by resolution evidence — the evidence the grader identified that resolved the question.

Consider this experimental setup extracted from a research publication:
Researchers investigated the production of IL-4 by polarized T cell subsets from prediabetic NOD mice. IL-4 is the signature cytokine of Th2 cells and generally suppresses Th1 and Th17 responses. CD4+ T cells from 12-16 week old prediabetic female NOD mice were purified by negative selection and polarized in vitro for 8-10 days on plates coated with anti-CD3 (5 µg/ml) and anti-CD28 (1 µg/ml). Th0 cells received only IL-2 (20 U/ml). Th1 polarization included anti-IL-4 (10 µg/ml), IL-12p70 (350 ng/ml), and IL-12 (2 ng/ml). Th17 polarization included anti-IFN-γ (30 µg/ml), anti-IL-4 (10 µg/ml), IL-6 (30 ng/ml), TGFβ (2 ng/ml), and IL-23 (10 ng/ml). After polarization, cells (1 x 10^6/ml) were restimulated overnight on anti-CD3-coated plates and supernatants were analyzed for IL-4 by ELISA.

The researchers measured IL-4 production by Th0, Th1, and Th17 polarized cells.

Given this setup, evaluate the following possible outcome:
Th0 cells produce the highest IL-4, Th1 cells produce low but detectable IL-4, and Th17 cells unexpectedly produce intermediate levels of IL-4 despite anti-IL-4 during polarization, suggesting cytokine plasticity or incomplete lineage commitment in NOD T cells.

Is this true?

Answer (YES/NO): NO